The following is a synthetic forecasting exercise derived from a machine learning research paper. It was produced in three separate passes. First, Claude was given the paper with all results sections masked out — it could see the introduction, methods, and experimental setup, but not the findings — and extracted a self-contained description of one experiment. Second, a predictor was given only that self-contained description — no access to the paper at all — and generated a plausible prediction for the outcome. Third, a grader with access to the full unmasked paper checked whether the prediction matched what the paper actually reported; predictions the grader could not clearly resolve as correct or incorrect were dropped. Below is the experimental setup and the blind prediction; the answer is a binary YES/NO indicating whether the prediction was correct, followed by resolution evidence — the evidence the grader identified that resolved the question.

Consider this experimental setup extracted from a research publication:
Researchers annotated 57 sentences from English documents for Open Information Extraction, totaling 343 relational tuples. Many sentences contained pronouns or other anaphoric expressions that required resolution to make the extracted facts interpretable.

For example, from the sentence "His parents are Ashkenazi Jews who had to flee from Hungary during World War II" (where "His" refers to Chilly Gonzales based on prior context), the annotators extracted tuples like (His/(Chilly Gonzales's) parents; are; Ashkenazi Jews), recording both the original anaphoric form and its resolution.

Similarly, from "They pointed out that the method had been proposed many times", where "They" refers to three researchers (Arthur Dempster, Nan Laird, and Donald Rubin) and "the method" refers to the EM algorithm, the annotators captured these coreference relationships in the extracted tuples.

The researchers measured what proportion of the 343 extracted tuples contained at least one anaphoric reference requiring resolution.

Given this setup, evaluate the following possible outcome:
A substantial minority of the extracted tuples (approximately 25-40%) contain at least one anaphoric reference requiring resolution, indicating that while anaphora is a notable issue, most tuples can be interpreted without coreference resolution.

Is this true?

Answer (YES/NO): NO